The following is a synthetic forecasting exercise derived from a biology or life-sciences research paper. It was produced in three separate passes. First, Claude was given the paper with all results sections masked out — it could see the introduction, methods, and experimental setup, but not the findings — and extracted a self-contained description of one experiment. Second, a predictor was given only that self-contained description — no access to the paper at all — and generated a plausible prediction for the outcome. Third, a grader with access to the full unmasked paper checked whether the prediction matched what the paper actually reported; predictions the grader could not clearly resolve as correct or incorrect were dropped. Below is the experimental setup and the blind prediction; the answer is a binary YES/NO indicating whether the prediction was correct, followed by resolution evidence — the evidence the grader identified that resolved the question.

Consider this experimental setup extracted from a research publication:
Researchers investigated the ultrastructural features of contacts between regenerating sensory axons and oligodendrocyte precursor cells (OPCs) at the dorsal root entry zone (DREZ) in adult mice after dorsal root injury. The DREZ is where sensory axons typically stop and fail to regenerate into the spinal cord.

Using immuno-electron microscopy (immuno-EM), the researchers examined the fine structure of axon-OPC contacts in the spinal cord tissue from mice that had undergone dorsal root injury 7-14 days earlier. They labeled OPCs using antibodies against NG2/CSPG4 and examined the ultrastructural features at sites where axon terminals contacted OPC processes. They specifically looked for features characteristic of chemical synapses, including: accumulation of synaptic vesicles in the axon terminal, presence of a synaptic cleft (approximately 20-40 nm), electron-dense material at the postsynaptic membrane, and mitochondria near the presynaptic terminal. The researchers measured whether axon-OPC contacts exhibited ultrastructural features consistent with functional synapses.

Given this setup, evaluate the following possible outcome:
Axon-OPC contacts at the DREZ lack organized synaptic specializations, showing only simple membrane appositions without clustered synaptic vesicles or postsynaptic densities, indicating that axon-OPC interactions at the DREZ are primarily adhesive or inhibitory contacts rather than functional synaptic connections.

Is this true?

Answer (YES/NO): NO